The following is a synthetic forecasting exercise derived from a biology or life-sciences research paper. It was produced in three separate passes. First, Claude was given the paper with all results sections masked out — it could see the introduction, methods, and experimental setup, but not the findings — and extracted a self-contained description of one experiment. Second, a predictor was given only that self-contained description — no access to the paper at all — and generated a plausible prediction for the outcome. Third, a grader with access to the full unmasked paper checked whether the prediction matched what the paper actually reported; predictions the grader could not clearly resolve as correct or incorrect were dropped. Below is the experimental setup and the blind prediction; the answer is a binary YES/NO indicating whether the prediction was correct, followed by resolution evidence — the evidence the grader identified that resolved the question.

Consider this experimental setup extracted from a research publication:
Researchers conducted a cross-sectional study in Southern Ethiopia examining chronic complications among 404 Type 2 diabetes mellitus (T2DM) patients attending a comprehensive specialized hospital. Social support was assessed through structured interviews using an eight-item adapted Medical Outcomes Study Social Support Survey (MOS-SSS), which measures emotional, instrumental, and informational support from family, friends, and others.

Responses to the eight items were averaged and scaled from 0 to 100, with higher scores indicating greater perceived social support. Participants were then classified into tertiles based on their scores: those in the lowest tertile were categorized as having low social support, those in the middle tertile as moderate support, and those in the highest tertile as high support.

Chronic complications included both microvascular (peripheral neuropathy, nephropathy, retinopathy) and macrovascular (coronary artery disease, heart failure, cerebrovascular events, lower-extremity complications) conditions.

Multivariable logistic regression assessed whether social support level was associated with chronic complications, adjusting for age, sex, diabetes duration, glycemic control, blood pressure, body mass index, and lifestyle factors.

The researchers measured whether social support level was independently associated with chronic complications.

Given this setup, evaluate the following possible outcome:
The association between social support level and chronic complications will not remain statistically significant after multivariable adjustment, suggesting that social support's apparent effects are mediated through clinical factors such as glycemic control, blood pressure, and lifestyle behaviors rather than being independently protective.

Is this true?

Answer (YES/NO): NO